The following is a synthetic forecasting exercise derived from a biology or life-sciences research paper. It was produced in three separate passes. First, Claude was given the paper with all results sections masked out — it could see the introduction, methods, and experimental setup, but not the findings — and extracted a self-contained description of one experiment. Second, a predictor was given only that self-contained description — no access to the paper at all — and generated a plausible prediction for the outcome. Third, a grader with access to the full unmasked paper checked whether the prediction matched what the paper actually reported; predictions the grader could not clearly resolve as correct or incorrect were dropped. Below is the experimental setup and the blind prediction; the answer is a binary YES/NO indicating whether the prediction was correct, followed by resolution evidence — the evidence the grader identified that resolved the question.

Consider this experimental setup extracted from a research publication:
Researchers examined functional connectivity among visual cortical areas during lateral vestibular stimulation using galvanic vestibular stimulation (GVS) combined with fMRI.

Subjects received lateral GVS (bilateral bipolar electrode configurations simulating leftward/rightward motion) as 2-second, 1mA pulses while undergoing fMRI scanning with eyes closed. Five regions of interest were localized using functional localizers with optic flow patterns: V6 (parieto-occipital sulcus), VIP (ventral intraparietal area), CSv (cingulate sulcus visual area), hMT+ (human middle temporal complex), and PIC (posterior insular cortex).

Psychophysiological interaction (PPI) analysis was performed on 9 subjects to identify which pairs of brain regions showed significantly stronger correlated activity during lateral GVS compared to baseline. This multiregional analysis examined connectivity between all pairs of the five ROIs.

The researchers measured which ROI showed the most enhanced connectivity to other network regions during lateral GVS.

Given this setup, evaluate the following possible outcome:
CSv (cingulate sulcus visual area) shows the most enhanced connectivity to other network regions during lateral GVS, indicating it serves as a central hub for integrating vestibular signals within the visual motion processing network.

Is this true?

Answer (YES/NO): NO